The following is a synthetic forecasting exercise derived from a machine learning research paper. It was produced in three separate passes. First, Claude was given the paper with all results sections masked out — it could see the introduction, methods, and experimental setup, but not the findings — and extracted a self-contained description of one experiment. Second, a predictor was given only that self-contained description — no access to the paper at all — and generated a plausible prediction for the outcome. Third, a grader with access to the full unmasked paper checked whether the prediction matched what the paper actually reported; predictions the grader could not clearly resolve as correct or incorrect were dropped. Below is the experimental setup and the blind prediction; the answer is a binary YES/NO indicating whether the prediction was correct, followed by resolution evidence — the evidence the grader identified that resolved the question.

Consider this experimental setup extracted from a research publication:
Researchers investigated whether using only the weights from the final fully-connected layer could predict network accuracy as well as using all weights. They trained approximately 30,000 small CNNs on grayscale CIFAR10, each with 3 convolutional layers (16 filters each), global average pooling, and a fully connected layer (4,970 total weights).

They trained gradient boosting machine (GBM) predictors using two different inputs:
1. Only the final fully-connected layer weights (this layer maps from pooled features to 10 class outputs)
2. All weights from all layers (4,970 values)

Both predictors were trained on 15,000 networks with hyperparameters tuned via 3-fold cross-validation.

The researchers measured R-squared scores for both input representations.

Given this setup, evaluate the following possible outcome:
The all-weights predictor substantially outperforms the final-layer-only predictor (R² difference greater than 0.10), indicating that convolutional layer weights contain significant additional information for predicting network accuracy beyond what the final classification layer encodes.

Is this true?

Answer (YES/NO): NO